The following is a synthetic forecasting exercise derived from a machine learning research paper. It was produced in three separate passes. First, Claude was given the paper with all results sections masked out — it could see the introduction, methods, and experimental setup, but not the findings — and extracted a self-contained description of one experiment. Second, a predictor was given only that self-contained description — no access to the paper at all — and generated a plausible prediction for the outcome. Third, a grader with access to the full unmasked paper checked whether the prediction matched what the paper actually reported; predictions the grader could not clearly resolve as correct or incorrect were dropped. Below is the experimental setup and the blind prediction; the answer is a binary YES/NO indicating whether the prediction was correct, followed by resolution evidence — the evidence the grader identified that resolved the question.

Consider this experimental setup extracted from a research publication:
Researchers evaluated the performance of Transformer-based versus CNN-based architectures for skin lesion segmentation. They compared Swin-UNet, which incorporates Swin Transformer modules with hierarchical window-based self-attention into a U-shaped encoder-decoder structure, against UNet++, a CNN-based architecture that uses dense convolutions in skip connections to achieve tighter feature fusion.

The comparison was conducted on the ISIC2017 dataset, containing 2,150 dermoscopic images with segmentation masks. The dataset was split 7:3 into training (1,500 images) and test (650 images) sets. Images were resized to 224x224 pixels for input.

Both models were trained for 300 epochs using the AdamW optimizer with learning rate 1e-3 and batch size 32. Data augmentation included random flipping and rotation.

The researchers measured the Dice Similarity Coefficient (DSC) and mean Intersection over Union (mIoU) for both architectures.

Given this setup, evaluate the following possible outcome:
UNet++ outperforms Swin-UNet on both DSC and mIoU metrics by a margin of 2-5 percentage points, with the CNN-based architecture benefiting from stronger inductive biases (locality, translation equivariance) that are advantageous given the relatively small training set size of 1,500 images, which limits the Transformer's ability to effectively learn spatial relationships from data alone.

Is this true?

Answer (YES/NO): NO